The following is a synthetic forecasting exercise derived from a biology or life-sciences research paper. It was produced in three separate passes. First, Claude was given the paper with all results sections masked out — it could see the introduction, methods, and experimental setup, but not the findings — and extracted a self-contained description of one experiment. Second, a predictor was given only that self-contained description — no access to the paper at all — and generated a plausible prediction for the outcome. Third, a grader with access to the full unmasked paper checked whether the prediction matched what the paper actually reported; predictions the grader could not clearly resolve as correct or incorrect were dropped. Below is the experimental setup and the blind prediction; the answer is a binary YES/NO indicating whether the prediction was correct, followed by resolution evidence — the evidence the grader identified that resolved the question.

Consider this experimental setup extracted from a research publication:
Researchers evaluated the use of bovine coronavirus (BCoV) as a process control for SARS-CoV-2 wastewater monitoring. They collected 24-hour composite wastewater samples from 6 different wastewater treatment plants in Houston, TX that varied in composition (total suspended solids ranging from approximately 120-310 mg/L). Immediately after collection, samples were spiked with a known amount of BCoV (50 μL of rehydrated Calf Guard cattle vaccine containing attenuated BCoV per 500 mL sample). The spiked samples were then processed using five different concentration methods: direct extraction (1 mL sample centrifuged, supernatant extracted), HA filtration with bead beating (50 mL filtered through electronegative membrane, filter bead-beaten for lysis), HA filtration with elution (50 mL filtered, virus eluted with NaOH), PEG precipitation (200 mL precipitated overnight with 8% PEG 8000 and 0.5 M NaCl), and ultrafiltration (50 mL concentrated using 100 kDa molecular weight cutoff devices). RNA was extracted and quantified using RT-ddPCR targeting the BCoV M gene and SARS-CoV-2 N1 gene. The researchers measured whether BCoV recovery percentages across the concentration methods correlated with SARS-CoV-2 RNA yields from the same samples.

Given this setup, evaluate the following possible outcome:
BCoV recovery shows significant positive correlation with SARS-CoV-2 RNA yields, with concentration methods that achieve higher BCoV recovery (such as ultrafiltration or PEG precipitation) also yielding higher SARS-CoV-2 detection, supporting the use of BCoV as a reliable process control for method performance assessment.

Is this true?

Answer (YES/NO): NO